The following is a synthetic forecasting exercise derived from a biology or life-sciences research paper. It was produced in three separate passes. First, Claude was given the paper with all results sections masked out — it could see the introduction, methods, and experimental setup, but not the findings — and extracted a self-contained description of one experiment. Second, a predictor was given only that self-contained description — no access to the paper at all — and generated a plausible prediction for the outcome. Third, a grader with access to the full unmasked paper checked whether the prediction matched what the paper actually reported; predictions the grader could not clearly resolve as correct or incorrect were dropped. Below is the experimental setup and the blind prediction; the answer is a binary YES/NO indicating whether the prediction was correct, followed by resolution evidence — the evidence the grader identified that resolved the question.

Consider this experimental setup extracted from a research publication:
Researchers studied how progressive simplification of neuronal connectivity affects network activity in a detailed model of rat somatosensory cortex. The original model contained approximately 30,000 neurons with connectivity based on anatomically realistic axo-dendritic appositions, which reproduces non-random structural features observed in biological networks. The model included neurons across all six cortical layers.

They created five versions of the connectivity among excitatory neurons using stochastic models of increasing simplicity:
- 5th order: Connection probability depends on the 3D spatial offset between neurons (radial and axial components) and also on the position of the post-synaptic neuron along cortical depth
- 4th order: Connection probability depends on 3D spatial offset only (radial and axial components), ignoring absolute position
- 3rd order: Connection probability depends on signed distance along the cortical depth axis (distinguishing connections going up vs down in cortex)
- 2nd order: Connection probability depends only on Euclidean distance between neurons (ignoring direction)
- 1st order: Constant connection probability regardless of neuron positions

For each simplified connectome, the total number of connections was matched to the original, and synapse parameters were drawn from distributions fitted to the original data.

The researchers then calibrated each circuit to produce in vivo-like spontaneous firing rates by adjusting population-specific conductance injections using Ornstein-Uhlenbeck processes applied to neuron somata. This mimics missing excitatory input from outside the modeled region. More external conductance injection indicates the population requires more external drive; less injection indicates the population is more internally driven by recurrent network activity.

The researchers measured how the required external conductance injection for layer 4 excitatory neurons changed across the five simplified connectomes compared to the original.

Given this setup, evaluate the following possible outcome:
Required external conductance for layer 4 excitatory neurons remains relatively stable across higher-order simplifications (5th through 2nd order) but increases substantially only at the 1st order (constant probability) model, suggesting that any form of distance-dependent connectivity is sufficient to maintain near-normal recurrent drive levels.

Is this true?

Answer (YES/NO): NO